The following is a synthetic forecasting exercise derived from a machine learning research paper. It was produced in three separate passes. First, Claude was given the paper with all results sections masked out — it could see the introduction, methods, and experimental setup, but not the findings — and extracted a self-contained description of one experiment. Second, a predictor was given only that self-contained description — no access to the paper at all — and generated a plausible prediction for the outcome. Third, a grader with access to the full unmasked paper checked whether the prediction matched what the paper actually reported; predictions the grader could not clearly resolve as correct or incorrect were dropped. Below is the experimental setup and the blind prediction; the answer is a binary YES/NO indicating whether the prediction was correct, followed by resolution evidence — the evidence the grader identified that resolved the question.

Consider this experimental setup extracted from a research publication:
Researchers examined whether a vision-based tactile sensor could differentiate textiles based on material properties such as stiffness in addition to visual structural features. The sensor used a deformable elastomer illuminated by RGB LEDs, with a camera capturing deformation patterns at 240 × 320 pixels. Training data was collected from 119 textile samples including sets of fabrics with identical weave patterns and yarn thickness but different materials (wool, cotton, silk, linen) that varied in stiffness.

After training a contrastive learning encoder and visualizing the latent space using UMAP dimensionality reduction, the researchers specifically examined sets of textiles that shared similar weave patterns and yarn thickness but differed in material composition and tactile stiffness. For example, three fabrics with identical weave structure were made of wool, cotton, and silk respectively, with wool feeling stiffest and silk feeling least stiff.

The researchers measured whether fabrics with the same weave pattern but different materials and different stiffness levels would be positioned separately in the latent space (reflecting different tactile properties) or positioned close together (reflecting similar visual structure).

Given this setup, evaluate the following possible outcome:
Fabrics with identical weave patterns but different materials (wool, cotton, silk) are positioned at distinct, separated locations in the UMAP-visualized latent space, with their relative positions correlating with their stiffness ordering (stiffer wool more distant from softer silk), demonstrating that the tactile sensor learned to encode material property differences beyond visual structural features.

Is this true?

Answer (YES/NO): NO